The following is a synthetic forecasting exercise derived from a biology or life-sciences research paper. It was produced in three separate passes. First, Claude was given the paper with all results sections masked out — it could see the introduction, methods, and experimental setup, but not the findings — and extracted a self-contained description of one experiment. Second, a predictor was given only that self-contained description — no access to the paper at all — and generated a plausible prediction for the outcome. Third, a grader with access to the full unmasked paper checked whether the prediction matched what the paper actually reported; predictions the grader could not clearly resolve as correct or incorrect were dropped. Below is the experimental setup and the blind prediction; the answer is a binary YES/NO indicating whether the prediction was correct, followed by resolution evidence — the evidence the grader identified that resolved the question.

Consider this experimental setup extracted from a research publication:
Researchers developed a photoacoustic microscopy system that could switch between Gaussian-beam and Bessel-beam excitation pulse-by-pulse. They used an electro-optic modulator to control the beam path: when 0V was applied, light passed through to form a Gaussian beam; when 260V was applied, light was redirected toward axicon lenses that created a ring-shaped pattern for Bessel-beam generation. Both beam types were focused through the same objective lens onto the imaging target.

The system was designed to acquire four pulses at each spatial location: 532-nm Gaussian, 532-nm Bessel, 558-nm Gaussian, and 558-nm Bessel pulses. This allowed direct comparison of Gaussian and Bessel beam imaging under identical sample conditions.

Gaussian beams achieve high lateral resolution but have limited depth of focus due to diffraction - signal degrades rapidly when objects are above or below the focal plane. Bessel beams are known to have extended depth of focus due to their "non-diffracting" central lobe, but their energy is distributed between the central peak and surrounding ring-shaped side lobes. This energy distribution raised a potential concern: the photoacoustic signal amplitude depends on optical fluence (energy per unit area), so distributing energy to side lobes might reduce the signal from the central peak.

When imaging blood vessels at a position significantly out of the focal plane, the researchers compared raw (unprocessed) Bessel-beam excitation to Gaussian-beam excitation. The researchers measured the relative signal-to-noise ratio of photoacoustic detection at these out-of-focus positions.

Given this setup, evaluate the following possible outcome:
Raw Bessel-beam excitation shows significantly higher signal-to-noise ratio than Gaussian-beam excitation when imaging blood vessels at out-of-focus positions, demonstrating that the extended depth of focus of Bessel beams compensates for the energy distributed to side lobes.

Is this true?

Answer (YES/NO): YES